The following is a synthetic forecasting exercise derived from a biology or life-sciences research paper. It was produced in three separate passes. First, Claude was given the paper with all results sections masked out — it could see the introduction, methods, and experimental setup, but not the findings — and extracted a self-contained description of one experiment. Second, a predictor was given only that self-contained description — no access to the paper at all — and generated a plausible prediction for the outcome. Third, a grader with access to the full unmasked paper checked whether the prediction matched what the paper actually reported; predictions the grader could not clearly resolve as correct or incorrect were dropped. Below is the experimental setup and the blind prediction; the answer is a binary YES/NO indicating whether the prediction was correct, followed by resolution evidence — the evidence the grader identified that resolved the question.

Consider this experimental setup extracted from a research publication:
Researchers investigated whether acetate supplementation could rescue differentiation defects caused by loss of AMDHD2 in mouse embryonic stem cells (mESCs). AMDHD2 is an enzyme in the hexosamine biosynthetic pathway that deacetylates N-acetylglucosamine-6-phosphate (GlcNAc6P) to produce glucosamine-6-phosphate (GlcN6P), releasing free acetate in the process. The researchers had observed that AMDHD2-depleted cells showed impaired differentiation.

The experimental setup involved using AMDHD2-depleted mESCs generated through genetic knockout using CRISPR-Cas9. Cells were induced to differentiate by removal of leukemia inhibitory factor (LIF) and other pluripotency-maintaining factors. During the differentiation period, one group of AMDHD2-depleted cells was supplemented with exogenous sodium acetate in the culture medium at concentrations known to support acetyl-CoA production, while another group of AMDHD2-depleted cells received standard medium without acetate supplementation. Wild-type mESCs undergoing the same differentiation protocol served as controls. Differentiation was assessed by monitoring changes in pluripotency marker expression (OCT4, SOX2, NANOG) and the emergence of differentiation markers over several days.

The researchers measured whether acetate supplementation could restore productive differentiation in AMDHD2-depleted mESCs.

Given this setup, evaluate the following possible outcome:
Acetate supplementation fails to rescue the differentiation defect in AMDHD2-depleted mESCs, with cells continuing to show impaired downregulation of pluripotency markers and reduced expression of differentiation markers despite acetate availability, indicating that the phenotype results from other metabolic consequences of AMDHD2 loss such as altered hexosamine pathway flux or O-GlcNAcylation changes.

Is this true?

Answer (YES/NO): NO